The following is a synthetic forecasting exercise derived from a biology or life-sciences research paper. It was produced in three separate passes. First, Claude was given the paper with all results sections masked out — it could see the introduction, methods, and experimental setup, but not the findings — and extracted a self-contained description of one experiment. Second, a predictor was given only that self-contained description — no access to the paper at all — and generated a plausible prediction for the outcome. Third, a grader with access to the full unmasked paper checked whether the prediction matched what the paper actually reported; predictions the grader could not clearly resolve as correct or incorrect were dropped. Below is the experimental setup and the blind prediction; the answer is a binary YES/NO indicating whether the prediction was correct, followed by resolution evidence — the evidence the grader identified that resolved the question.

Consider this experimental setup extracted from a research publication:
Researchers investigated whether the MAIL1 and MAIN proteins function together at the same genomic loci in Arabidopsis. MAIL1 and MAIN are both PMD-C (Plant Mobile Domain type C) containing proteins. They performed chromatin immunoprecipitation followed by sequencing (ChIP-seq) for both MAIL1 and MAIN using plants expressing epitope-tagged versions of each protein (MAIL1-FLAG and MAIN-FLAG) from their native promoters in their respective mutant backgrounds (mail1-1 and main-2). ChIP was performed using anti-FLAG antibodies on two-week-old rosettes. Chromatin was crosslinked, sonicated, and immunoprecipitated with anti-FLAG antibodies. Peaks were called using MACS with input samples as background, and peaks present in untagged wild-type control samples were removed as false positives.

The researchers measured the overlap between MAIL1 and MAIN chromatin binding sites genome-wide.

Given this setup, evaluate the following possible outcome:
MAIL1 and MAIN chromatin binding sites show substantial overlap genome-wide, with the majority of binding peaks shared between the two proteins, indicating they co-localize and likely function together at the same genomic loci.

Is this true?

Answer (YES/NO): YES